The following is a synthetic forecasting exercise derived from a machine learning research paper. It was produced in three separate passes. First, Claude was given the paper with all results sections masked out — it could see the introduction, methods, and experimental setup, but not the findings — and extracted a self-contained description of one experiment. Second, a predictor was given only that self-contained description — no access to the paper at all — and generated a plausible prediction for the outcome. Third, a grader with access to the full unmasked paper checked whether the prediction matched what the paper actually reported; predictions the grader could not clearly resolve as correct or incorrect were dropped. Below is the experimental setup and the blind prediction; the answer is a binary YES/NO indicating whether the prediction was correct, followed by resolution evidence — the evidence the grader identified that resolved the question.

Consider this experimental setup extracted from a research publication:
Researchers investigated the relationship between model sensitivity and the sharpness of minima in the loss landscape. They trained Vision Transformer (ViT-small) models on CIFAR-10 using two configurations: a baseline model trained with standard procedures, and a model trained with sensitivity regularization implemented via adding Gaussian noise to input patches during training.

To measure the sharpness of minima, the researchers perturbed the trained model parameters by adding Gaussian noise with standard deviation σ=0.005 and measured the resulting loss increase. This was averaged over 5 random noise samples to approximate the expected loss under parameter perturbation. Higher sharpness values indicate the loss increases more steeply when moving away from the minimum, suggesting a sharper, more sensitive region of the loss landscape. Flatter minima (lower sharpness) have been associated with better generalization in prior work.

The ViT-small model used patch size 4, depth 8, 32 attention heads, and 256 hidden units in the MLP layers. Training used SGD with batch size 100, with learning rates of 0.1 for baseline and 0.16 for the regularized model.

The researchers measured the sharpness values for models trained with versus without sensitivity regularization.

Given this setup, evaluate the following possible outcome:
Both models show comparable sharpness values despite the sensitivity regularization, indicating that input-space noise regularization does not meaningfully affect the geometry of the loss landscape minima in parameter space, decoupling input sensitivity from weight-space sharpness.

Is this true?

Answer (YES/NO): NO